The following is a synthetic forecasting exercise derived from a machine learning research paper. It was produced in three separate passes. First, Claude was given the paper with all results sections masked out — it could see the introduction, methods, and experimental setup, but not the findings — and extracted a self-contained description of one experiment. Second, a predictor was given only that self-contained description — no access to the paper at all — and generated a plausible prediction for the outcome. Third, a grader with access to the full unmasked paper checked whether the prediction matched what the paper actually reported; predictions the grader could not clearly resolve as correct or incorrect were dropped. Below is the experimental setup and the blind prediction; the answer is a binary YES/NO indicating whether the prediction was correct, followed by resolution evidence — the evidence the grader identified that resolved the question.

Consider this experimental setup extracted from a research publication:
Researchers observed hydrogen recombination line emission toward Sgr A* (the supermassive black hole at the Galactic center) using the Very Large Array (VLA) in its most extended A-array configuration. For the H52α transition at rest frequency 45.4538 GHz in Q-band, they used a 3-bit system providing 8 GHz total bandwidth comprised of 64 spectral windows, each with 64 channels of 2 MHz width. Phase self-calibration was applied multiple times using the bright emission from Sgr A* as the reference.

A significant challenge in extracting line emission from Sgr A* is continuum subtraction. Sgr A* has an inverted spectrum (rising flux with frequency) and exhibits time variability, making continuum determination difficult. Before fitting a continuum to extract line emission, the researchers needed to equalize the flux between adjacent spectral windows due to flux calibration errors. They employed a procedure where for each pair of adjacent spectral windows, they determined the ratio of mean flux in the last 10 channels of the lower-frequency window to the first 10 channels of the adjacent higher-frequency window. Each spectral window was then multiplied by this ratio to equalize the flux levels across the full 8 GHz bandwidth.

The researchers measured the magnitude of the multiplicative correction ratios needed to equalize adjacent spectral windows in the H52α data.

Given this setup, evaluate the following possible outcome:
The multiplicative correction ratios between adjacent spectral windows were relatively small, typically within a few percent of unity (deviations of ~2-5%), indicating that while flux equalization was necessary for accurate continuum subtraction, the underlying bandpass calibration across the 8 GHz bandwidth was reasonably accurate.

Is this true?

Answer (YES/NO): NO